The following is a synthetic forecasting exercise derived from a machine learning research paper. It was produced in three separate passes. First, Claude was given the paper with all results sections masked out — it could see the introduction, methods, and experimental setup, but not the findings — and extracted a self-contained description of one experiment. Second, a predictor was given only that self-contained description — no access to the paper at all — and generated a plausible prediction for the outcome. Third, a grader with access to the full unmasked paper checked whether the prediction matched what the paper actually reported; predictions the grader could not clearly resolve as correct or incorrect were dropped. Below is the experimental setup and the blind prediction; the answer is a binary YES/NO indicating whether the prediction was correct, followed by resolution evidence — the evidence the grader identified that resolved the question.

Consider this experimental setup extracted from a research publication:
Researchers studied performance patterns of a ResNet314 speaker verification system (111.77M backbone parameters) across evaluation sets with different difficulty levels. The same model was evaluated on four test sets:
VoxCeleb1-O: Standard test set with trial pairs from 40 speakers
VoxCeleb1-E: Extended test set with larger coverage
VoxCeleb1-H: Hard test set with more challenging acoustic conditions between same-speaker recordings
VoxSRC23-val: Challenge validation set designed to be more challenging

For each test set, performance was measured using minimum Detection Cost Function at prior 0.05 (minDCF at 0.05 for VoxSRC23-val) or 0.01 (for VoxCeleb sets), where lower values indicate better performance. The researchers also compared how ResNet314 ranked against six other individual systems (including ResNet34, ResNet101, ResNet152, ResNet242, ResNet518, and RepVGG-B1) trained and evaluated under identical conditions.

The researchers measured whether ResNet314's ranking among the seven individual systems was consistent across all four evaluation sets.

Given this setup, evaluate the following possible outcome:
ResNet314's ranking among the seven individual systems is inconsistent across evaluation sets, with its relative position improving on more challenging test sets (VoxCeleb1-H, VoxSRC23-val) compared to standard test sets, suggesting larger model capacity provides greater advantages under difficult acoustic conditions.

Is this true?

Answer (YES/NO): NO